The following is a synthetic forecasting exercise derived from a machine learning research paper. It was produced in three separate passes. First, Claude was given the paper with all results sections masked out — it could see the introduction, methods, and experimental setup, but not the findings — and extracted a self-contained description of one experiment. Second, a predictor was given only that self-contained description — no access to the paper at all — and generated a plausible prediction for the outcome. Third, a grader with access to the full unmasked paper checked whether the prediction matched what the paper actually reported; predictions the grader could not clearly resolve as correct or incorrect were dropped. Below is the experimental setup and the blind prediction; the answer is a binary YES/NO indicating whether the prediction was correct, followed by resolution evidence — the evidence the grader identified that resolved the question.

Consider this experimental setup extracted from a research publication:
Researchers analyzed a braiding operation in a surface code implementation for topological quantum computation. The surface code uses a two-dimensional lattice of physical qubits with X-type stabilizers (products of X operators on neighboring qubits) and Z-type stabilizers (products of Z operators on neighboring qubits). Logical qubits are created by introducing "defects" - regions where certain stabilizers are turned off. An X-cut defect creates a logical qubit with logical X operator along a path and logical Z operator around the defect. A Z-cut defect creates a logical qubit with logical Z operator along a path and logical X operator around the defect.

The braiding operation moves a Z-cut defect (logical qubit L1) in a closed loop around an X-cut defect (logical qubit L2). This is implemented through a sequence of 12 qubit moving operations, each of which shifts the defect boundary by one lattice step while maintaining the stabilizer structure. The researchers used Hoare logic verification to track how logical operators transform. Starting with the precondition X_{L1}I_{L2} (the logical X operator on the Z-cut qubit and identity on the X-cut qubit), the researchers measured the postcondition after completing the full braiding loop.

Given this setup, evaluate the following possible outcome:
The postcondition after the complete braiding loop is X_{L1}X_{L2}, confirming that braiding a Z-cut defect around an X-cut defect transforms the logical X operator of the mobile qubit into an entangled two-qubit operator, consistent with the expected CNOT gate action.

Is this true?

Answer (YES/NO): YES